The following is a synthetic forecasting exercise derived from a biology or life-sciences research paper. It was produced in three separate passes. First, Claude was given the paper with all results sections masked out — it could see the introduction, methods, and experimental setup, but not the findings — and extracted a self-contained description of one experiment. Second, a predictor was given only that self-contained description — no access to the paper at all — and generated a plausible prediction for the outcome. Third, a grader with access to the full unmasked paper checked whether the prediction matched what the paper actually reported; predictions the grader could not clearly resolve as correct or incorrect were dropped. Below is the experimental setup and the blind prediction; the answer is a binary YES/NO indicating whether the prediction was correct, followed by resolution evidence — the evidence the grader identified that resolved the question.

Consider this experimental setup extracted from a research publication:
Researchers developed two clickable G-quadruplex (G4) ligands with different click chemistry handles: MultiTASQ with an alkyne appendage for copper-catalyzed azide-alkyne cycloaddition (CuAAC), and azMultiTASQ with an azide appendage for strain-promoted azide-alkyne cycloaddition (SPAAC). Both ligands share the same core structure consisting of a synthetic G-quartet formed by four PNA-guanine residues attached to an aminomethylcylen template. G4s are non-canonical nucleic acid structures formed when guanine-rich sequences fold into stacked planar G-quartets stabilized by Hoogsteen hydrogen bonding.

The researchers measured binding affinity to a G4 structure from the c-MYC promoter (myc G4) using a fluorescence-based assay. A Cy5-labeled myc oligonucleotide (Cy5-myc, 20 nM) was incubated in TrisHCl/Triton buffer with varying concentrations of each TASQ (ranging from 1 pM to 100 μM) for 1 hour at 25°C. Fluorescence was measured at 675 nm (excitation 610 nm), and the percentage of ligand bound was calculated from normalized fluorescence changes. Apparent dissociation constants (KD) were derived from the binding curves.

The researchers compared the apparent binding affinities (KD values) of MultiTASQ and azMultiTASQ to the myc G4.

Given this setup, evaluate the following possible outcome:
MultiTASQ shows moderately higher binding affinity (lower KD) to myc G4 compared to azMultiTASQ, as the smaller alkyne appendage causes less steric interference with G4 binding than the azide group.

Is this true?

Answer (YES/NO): NO